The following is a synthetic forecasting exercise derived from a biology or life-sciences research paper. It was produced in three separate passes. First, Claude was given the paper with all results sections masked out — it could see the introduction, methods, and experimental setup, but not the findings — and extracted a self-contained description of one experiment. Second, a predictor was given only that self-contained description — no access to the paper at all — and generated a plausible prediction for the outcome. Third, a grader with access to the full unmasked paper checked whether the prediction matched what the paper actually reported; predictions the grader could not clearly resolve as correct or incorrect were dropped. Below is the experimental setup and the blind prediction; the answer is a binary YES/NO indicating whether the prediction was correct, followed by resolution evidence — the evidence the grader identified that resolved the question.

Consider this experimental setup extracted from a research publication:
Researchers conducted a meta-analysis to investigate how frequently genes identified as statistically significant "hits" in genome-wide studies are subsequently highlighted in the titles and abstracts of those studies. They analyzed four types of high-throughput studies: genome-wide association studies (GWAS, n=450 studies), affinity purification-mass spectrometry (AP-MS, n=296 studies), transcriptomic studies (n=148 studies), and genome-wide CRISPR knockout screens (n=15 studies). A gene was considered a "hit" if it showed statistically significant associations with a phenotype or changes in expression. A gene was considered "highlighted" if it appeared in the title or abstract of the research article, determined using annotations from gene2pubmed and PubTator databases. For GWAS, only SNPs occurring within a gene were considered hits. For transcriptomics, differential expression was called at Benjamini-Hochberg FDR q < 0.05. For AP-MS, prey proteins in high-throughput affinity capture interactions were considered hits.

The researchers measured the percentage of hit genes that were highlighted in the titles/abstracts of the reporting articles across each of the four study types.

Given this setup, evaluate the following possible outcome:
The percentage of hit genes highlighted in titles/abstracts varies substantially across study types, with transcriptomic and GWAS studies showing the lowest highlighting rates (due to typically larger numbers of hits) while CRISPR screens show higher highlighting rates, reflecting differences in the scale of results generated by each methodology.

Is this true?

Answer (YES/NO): NO